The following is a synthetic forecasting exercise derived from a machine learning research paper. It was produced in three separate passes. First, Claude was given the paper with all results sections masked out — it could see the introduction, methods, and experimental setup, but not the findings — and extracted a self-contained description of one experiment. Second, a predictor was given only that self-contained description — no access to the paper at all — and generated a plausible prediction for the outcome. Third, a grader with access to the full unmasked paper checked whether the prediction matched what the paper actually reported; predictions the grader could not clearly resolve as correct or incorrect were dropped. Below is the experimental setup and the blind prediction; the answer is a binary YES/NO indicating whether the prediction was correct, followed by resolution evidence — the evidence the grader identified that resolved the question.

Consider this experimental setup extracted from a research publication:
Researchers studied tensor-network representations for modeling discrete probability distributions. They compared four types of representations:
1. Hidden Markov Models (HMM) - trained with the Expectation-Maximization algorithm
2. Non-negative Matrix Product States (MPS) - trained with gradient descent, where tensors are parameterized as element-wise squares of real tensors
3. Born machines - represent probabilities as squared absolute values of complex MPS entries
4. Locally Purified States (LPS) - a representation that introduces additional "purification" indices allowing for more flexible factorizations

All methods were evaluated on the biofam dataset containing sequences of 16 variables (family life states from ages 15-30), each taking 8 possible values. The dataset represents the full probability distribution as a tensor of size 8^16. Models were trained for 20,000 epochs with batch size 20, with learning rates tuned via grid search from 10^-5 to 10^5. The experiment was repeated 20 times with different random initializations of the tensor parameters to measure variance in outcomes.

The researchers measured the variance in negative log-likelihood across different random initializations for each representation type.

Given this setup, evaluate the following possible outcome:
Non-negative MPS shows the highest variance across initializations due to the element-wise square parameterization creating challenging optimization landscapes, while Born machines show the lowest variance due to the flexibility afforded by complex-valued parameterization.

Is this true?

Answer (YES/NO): NO